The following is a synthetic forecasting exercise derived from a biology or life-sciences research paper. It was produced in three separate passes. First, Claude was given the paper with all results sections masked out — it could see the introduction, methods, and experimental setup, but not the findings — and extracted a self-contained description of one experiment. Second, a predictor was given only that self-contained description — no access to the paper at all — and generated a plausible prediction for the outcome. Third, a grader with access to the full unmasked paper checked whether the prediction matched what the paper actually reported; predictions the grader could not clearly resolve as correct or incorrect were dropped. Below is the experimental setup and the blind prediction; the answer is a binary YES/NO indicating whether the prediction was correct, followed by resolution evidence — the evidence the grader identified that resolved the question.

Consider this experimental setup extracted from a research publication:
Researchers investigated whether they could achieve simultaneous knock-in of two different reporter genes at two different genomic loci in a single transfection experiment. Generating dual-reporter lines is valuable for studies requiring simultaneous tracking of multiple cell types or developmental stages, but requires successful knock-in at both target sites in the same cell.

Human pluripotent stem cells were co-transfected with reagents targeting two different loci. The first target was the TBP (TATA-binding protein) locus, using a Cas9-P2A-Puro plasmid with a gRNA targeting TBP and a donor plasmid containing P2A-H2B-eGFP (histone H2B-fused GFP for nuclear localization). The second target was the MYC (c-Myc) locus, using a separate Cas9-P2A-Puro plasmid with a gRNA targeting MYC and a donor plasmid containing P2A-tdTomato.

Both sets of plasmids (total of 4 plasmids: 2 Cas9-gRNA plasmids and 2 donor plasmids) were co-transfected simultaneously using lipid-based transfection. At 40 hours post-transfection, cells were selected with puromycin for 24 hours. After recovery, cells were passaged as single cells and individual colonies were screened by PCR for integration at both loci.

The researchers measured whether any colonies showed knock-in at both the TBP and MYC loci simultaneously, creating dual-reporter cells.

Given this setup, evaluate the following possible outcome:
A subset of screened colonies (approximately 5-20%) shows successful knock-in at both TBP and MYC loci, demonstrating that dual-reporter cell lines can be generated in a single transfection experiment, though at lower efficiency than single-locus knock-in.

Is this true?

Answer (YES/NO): YES